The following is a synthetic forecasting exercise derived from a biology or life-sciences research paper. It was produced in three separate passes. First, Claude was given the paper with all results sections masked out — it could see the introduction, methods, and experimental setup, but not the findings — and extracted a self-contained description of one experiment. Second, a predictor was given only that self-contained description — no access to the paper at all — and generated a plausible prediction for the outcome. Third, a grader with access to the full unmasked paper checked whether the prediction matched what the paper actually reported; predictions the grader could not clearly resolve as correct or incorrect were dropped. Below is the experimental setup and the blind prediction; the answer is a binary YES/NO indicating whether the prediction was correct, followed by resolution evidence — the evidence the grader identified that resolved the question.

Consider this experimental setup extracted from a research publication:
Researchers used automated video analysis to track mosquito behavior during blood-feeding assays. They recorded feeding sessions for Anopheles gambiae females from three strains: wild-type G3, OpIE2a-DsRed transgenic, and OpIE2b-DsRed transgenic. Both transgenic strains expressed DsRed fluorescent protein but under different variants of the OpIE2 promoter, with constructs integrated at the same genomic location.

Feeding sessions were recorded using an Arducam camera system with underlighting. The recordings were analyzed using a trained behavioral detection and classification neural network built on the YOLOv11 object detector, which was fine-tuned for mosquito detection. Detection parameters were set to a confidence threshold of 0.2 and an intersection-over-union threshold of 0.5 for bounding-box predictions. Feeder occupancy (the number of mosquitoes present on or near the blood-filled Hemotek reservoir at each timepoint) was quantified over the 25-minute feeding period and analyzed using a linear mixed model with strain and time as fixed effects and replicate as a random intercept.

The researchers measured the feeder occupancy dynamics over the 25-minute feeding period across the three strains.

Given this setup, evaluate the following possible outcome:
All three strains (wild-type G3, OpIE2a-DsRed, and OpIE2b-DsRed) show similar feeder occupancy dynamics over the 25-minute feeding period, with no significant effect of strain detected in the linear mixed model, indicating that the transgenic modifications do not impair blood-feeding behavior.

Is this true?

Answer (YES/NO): NO